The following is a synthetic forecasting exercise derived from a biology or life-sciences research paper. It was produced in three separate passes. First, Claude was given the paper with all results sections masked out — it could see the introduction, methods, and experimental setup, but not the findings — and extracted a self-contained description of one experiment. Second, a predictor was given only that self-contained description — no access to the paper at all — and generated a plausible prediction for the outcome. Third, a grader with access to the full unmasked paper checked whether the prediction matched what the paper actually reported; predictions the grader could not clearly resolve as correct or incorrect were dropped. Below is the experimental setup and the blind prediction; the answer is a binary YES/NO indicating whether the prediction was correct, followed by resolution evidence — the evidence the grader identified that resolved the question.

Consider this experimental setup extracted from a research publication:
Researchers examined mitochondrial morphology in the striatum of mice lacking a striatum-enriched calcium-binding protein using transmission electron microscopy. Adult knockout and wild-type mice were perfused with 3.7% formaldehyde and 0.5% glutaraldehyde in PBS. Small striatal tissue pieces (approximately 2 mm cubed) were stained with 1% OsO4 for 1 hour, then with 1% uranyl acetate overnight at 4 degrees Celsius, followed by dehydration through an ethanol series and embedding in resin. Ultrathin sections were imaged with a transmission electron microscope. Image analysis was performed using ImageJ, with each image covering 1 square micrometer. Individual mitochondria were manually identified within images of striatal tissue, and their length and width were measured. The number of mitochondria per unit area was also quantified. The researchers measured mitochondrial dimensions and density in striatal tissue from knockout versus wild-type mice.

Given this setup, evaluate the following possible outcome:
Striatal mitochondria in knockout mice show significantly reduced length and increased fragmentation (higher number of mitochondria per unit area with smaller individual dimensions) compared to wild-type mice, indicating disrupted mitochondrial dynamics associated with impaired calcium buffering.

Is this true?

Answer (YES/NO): YES